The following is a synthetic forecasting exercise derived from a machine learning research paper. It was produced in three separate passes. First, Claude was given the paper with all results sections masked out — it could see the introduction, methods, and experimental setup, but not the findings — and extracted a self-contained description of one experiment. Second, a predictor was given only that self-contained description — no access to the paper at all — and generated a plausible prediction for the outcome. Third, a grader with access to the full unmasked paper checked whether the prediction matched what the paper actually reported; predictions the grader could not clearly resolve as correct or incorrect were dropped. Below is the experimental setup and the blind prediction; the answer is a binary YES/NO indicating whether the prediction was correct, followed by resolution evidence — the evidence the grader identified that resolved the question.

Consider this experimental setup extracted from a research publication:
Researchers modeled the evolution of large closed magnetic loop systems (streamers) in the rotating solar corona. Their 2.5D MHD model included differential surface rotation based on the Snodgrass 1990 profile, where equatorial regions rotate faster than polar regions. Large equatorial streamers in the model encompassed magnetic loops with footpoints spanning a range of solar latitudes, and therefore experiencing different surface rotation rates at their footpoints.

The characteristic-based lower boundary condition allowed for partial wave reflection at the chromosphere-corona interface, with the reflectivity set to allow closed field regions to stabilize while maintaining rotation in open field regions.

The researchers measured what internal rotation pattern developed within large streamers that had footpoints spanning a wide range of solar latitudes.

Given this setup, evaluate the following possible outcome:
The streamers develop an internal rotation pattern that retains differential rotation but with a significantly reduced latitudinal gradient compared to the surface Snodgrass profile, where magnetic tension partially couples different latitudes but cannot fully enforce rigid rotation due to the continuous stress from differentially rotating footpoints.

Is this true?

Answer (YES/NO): NO